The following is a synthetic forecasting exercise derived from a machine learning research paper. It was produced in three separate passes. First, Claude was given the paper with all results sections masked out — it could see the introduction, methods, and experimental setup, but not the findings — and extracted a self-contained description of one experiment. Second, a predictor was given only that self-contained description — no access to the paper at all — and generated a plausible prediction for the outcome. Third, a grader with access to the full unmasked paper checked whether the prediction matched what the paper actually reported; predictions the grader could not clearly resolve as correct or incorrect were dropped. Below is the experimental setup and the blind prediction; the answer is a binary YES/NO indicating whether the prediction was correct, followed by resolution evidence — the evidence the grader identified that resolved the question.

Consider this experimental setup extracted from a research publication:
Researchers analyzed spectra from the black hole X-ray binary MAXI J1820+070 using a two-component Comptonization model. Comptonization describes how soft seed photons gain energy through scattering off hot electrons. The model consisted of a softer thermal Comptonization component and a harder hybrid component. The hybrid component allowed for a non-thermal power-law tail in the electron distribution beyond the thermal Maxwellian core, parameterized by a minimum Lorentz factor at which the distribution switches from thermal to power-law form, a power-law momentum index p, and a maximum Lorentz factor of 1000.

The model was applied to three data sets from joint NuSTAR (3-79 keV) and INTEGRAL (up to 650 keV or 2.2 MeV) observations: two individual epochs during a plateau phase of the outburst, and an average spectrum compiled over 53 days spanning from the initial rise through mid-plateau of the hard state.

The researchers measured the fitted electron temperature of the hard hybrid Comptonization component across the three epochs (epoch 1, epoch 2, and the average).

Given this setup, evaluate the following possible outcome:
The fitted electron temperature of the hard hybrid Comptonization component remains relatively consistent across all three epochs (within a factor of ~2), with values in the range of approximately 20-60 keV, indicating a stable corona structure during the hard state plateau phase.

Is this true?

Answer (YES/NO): YES